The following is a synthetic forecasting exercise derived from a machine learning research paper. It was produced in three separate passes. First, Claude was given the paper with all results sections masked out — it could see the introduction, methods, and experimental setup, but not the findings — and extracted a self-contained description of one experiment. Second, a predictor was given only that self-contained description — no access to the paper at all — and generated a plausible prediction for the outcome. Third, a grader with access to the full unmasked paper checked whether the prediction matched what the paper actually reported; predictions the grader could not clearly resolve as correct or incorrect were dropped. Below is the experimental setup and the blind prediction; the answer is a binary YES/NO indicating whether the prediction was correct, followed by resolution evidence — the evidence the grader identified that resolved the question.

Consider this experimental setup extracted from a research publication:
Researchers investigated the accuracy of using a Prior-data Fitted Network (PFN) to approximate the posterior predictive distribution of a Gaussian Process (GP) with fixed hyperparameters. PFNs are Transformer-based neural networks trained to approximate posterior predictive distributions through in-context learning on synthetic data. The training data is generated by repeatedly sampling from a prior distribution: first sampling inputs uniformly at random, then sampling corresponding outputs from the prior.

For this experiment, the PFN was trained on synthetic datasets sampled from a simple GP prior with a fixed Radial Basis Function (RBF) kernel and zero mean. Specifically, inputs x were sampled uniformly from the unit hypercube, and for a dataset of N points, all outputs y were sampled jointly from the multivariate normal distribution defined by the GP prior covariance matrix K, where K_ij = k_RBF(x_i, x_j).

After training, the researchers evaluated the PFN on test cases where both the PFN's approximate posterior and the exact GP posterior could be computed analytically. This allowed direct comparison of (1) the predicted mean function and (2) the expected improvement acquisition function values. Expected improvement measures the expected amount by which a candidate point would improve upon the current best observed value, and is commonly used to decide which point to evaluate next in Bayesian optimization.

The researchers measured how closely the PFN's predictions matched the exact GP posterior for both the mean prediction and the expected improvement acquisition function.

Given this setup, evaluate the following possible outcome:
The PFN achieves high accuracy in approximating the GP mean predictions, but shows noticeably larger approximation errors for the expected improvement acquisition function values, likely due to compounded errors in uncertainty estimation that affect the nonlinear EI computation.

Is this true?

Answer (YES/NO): NO